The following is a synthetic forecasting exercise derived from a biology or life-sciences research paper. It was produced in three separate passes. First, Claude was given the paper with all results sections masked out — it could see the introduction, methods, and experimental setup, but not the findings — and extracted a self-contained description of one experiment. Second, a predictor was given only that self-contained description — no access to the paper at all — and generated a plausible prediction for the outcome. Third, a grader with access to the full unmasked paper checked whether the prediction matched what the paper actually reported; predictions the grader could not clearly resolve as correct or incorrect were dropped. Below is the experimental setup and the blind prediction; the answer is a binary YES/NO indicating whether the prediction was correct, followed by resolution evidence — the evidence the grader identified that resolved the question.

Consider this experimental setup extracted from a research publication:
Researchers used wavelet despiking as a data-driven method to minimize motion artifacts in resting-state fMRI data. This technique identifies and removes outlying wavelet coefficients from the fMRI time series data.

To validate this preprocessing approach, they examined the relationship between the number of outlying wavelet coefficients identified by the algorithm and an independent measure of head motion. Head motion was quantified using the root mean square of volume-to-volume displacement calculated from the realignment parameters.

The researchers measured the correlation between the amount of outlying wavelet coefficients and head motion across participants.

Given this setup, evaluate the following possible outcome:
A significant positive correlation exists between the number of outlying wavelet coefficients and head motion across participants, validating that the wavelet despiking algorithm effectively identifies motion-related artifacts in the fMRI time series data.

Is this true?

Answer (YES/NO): YES